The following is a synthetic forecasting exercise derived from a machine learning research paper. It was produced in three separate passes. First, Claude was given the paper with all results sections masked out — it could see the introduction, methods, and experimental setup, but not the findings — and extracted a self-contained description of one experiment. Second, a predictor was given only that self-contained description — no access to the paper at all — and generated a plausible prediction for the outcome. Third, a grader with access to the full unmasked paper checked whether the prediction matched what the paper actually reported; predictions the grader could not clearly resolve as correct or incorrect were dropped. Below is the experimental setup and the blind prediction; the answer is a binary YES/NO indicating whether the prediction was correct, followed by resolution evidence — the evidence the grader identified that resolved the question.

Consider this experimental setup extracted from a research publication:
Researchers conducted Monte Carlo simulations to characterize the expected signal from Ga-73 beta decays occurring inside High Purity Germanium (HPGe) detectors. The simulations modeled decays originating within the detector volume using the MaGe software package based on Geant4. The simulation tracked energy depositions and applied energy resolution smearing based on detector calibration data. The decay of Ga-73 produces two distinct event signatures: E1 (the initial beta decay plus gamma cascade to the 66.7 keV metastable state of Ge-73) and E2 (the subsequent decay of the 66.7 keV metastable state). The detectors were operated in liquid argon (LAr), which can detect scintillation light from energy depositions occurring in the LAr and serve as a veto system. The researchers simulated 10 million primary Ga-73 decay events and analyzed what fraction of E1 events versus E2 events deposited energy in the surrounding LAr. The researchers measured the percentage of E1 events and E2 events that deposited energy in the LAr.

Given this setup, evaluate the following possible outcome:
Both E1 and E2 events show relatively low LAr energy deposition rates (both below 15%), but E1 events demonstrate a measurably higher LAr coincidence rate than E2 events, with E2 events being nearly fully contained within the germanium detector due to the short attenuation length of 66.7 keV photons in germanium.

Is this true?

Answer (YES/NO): NO